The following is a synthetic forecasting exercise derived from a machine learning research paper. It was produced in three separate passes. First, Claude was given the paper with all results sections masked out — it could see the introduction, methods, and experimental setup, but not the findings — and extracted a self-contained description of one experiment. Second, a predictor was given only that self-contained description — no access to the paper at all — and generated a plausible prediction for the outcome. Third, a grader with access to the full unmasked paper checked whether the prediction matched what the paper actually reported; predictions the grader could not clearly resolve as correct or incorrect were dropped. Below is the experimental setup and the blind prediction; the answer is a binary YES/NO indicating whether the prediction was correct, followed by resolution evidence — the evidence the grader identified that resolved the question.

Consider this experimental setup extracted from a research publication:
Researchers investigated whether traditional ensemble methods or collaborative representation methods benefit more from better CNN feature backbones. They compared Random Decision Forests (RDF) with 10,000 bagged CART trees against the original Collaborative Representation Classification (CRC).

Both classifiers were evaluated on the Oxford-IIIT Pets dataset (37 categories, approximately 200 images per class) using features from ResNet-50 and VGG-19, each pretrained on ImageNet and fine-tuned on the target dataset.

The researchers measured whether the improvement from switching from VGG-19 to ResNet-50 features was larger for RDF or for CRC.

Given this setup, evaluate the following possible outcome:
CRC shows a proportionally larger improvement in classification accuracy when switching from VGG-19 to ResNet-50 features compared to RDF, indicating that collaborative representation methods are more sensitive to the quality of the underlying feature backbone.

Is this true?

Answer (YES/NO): NO